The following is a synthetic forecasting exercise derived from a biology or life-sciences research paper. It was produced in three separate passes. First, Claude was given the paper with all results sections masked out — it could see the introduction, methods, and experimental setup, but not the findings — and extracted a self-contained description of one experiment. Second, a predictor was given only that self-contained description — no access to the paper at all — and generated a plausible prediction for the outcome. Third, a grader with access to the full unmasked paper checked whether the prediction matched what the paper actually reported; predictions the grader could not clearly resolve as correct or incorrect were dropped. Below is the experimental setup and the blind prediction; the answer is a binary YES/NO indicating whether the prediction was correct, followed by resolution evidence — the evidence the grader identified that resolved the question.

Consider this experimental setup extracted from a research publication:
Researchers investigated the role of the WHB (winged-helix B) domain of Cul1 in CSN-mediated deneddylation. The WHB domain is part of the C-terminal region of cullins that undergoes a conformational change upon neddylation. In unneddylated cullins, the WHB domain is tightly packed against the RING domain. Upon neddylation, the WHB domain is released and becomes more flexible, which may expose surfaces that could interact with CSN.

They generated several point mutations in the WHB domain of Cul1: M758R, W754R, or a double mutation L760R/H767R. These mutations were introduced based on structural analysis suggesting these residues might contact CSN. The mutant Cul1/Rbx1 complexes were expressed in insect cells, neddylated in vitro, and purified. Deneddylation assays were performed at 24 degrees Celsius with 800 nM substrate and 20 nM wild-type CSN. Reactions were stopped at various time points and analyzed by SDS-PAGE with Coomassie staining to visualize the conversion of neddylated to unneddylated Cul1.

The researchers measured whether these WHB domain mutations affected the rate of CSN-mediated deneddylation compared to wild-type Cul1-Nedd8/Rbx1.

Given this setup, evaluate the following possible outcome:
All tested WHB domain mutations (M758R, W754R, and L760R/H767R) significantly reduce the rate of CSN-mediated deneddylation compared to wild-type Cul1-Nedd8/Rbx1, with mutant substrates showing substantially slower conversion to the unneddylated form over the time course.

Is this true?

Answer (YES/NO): YES